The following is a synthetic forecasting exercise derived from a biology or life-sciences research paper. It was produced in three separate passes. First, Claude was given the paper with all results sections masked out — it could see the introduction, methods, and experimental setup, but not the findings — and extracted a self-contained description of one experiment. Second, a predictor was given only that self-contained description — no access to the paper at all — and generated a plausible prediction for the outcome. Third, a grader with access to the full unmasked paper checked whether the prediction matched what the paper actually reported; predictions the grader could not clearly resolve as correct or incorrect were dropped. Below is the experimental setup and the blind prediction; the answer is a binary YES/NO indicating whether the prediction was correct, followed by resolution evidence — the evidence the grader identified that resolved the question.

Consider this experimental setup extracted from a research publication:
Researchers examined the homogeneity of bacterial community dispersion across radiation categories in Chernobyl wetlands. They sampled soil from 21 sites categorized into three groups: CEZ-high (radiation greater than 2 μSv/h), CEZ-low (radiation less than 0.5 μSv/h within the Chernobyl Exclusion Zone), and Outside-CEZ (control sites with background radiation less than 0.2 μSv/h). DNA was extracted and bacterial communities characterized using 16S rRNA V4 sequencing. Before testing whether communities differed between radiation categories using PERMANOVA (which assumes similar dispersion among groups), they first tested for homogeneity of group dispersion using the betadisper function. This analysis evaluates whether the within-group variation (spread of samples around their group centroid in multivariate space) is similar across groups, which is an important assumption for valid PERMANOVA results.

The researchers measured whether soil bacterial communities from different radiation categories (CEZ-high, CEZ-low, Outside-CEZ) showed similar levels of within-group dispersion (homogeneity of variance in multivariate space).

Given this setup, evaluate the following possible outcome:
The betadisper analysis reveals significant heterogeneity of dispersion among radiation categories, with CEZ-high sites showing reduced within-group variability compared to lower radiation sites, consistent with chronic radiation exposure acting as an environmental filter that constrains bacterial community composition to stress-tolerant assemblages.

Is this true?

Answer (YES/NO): NO